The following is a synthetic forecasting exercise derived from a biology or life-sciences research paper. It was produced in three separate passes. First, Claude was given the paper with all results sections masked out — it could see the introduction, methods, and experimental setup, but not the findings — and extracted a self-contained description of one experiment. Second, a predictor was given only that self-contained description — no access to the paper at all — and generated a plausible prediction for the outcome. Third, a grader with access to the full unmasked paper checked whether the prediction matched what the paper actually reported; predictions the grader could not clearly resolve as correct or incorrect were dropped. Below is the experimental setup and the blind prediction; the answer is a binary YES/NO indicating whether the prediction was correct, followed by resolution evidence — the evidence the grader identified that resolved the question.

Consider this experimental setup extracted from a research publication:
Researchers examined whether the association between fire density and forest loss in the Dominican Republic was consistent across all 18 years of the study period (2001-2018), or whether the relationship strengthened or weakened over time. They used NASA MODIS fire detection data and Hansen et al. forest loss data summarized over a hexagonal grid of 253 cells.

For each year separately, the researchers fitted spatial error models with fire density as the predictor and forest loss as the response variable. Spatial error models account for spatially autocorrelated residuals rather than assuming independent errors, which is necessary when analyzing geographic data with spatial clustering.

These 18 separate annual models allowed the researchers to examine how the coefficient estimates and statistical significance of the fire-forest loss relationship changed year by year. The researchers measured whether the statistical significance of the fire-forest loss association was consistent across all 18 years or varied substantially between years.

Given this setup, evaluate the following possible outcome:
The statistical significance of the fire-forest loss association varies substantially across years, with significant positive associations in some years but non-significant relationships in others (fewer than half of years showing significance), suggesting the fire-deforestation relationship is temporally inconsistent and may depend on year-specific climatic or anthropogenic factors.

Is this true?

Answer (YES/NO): NO